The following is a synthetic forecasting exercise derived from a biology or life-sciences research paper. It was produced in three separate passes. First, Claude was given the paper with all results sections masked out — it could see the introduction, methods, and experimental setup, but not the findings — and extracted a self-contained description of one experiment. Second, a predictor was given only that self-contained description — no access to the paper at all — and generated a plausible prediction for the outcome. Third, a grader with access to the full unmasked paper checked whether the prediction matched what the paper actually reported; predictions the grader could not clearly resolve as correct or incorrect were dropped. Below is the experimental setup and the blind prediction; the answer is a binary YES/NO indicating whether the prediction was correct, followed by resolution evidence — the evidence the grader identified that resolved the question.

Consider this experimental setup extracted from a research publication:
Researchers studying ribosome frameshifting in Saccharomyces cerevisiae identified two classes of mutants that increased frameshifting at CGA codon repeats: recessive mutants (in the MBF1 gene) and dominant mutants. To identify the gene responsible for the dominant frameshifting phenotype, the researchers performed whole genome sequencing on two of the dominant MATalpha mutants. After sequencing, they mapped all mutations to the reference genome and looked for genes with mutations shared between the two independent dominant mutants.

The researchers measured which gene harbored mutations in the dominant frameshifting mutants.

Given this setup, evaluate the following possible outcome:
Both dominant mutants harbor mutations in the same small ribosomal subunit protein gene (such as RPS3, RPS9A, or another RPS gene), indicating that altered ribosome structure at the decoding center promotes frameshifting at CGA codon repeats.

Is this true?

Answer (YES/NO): YES